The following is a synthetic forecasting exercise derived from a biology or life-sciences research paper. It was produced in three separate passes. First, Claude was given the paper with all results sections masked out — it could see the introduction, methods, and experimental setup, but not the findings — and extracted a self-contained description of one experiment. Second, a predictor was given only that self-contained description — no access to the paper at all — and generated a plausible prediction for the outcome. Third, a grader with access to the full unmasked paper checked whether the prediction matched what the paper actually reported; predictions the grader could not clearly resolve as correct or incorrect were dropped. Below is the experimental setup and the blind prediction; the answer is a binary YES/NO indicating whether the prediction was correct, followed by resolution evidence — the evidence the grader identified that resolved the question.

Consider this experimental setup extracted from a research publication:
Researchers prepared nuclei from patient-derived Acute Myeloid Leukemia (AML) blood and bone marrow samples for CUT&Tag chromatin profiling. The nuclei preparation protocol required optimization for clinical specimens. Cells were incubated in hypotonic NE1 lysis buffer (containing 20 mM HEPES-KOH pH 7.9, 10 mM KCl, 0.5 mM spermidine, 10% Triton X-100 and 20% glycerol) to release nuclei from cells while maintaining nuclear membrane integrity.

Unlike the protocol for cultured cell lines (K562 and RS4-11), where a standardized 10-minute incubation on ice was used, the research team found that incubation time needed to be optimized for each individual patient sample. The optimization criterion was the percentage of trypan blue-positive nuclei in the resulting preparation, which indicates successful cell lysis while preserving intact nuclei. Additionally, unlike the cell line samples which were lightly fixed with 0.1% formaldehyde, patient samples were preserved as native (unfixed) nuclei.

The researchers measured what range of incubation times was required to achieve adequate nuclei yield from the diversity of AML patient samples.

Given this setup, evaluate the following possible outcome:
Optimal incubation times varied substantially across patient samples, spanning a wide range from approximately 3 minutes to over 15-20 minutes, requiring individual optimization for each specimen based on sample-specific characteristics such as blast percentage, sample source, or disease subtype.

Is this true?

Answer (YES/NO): NO